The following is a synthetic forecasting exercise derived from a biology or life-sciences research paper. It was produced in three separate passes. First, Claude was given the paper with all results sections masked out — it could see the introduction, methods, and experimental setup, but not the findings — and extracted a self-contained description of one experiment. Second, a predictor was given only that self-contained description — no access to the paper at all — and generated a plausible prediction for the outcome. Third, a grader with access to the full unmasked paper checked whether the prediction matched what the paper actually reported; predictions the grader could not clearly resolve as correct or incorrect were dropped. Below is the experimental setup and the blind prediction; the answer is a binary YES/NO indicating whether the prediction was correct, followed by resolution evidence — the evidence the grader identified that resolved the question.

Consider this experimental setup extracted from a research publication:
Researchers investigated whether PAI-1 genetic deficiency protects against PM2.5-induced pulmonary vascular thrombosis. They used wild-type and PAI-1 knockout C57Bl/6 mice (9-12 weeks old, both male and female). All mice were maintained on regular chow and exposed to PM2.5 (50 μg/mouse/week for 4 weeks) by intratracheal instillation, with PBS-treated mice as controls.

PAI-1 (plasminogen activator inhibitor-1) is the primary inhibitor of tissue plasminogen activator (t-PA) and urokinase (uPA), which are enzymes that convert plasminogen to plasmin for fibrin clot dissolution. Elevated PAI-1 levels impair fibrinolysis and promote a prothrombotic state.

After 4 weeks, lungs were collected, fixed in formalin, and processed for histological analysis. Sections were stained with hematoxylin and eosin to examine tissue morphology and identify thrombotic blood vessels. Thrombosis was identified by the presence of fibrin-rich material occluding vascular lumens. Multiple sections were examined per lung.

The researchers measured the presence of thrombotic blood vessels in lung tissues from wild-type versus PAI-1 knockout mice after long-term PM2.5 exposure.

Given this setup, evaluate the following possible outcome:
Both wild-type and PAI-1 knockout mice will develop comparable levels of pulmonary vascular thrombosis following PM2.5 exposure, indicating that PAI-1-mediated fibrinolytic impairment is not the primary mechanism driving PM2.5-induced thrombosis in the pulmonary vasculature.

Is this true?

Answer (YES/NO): YES